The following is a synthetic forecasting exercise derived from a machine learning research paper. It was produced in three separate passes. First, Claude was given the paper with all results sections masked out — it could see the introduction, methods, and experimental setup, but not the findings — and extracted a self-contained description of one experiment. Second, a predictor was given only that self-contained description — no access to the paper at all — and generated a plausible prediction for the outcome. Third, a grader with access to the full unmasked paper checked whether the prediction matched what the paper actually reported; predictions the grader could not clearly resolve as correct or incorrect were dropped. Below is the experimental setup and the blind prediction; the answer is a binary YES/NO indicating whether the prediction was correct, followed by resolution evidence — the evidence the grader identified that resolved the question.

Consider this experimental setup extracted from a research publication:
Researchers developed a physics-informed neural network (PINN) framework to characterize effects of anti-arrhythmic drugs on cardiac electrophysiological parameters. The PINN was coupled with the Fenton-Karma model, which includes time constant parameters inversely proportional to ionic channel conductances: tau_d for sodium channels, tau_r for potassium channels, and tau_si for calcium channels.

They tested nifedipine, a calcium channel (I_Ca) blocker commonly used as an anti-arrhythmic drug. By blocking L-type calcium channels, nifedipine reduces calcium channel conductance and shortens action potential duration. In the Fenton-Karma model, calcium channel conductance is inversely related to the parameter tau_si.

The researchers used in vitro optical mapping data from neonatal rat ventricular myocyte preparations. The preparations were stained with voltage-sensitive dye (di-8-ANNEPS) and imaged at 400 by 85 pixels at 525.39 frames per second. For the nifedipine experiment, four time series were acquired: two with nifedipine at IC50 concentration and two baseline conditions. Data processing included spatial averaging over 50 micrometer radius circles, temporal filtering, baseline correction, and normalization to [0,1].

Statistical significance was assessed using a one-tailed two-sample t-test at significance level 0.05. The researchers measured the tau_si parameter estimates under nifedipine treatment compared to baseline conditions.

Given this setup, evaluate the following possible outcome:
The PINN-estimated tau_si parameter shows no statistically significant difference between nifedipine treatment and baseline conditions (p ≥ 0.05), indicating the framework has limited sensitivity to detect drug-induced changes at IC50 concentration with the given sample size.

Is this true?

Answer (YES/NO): NO